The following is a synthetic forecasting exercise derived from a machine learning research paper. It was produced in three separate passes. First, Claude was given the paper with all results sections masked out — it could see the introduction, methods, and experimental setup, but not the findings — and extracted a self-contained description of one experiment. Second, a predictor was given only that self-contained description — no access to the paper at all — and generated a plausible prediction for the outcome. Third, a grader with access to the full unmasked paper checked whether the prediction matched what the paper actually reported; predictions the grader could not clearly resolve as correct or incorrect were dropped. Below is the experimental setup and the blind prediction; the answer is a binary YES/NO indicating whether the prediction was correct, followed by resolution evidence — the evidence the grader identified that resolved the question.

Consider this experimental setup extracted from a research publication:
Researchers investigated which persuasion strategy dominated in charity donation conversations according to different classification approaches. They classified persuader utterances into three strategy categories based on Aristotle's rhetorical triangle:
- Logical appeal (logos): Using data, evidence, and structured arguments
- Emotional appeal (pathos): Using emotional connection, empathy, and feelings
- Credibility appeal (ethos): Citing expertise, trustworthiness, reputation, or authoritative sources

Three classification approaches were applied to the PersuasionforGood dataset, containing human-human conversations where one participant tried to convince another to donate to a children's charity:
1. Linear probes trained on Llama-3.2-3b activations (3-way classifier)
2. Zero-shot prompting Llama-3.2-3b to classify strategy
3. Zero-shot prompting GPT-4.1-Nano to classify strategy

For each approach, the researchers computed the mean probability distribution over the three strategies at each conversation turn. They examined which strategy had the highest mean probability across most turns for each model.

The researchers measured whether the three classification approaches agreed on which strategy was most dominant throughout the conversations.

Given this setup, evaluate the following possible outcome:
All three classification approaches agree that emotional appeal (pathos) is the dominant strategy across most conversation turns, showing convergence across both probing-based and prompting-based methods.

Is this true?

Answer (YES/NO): NO